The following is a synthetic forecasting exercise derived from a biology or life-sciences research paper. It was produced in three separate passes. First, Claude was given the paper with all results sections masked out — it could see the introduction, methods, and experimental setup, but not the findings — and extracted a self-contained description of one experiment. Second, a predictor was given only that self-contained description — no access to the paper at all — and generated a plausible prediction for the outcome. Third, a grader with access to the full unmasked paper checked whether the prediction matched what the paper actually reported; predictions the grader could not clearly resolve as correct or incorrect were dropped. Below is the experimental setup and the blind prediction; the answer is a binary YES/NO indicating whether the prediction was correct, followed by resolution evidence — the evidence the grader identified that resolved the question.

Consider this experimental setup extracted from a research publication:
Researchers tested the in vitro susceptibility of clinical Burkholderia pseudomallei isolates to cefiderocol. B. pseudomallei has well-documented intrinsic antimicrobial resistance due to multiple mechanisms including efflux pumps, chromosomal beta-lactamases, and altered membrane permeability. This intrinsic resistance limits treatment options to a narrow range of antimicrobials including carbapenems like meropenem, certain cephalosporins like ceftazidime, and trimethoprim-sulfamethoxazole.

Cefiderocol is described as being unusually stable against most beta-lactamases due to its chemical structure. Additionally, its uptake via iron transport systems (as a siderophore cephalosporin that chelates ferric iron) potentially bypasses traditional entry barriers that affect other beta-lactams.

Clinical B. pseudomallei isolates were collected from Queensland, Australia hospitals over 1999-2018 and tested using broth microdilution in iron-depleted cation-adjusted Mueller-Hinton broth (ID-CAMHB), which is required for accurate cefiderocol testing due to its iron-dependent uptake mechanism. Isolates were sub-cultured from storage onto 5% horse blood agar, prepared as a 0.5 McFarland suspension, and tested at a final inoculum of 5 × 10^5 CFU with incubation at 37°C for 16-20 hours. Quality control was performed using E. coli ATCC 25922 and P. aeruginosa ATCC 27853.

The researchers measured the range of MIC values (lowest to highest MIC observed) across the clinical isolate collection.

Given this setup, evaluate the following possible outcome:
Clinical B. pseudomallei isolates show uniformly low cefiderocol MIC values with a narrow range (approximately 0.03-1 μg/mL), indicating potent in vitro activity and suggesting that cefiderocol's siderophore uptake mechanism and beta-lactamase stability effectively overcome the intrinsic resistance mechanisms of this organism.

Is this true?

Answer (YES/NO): NO